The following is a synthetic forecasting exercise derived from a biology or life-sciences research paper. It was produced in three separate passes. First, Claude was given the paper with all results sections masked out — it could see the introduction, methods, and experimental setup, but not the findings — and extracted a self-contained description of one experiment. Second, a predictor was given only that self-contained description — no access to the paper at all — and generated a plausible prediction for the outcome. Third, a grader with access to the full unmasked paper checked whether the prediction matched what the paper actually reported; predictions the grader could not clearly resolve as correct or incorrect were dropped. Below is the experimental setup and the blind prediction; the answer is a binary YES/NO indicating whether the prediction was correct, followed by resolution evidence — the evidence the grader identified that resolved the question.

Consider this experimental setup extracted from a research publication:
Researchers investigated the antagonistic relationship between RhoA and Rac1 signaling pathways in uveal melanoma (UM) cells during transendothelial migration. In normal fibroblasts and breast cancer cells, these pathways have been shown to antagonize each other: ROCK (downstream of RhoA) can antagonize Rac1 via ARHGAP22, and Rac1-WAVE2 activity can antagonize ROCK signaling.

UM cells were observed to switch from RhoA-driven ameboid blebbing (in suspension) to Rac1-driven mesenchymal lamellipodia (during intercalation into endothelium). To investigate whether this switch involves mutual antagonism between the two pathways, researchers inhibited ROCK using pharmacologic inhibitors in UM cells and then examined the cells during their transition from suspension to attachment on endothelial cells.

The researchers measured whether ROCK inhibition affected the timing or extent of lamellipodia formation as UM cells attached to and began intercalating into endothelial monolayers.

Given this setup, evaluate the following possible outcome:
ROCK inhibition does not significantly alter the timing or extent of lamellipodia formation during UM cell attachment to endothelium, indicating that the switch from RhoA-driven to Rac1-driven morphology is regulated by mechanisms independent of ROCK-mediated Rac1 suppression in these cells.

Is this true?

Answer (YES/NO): NO